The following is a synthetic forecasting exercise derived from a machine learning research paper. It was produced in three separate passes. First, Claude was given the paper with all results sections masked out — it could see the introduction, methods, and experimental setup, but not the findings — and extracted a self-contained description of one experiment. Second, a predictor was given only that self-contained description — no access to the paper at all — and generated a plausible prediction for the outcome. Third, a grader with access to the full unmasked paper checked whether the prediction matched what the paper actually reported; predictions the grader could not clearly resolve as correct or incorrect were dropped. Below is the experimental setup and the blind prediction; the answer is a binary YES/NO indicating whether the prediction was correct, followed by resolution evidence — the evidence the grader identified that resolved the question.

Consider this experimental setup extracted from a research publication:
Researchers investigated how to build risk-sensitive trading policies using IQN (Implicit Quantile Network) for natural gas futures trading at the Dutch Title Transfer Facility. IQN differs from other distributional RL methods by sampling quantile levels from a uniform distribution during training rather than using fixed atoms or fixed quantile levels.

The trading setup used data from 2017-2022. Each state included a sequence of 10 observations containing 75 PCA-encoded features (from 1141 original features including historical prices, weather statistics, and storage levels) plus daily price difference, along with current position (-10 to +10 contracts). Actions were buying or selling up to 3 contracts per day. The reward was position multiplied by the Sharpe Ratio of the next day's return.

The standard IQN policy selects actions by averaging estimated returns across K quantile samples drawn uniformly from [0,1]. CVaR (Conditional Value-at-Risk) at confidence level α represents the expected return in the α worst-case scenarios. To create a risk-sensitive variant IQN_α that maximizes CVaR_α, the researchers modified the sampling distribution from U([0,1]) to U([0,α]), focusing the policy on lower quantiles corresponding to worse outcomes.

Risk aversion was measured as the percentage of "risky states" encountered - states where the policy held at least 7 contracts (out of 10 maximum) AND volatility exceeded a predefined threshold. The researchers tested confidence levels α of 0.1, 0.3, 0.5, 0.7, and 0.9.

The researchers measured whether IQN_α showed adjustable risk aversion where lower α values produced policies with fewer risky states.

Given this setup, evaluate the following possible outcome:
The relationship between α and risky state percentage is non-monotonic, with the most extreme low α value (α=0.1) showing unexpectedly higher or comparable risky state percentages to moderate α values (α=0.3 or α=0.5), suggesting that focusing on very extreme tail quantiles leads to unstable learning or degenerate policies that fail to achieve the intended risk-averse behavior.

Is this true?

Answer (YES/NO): NO